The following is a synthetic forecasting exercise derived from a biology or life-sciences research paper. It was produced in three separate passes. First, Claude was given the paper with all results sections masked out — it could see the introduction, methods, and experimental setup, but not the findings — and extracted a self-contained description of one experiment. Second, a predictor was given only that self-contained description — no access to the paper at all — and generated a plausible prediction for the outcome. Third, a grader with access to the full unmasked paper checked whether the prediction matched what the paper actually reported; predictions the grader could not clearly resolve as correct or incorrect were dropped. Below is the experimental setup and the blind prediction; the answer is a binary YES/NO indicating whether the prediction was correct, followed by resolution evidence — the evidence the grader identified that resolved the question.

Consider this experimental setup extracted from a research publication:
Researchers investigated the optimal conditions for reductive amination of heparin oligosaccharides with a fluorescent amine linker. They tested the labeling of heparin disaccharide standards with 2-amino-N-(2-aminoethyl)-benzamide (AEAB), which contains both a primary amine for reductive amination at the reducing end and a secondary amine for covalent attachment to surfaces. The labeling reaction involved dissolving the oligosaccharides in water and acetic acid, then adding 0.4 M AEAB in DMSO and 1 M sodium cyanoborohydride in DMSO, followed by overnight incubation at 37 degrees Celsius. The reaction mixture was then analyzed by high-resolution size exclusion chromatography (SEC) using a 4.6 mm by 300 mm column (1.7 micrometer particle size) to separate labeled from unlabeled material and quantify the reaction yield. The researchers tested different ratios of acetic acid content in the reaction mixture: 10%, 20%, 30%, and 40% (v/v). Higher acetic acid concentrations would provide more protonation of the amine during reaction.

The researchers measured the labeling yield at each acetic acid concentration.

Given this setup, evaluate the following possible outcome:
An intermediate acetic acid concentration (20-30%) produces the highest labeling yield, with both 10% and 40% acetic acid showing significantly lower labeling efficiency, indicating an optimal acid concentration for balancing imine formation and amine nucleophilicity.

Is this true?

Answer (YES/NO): NO